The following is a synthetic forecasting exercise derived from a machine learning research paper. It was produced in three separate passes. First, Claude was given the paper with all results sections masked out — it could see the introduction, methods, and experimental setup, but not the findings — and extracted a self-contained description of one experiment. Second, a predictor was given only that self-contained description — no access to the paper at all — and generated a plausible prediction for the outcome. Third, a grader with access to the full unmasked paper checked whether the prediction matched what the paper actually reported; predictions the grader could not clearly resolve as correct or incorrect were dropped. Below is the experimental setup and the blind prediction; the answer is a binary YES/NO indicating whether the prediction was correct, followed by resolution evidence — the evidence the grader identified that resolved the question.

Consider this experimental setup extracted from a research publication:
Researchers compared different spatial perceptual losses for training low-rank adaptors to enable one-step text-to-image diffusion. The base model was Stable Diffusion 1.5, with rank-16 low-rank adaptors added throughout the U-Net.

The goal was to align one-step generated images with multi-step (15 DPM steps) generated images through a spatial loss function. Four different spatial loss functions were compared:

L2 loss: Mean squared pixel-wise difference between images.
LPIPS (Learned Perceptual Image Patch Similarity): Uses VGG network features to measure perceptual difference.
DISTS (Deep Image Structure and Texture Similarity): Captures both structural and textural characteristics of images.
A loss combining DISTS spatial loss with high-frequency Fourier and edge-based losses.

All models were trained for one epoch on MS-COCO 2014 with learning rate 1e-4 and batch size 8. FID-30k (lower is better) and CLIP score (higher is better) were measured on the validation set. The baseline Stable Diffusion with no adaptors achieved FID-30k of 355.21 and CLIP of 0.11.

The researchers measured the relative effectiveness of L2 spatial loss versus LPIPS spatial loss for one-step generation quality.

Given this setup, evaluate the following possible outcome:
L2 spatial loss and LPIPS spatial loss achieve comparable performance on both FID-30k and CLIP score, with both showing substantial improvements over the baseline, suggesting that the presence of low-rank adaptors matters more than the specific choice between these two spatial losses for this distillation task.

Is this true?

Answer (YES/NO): NO